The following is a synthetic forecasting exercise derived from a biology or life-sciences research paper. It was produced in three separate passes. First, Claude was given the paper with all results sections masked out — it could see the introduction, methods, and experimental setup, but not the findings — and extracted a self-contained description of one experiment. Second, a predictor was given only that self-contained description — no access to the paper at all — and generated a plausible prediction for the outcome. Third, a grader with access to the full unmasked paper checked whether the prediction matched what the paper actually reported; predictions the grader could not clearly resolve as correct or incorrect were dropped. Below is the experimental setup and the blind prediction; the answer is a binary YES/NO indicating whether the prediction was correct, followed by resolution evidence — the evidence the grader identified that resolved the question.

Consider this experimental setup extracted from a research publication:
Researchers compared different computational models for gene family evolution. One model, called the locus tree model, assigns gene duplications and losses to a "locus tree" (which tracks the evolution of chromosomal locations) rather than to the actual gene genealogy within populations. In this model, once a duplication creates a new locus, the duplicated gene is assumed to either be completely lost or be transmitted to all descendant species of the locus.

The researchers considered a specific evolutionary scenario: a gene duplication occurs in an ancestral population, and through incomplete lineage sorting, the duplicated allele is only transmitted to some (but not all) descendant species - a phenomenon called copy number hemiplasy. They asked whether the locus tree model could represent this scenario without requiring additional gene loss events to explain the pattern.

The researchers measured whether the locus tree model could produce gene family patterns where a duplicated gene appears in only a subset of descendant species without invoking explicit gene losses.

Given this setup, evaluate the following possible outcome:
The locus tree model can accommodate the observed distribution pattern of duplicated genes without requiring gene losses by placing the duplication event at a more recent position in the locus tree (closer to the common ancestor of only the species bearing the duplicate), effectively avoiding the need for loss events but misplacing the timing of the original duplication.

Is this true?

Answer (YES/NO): NO